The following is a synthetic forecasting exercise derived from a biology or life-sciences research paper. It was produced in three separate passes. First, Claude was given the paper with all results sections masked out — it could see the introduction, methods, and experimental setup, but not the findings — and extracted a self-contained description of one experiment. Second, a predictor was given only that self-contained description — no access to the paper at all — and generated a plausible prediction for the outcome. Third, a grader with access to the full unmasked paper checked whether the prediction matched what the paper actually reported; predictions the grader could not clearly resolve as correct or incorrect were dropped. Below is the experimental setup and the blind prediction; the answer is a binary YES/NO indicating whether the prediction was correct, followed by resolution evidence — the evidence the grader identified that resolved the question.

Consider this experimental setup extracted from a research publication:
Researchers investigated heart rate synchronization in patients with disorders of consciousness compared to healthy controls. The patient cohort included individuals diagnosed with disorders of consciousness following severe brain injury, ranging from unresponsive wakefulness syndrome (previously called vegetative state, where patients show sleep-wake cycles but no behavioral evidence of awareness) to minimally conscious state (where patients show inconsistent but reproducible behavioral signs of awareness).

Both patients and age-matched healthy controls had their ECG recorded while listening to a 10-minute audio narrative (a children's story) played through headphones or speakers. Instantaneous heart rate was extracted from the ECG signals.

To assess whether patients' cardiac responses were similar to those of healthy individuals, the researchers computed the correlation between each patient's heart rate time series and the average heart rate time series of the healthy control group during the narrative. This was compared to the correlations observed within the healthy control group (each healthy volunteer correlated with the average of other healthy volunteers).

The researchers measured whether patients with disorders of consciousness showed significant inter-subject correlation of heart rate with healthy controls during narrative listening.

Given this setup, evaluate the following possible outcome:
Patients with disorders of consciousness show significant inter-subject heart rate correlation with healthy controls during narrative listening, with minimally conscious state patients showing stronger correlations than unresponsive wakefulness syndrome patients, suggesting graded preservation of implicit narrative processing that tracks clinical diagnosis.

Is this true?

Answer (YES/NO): NO